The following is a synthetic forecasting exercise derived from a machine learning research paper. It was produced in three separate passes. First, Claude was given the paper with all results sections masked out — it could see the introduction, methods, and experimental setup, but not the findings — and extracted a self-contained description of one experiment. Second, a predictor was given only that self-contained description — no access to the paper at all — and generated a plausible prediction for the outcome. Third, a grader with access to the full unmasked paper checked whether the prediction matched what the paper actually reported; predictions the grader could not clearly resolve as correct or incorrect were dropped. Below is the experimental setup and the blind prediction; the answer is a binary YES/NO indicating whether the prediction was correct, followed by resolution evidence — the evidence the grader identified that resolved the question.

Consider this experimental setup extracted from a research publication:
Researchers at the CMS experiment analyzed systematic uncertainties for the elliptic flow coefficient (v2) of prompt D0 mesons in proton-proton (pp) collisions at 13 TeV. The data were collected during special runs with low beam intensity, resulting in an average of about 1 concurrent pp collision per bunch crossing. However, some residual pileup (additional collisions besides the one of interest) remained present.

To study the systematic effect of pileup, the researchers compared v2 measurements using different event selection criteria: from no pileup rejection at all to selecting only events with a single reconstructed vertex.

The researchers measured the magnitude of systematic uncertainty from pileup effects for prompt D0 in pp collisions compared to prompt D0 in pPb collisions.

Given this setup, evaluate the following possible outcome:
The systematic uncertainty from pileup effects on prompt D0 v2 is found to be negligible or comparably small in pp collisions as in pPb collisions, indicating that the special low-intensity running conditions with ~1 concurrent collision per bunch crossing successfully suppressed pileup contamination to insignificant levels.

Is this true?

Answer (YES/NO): NO